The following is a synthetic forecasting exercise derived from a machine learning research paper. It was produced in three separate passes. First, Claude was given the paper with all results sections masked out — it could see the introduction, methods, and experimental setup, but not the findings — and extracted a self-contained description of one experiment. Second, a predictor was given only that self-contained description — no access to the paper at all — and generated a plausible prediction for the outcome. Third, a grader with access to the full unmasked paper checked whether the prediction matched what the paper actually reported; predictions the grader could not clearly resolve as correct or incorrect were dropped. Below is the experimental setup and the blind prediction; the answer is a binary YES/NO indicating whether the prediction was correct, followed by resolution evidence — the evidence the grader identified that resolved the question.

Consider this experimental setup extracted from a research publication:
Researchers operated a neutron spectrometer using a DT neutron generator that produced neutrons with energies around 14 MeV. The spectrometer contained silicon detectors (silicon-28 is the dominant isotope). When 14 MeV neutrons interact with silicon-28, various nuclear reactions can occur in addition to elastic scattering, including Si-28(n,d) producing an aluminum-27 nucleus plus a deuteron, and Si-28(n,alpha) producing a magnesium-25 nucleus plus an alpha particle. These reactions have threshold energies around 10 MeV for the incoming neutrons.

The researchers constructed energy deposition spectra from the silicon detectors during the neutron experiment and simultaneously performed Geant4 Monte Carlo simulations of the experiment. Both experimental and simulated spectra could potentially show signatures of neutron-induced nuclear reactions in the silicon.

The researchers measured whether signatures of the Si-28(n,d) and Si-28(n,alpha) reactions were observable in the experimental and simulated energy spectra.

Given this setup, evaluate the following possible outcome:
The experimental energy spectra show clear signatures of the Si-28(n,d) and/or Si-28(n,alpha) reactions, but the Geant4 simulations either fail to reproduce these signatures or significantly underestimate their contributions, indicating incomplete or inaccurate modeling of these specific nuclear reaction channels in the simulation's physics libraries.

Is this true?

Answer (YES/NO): NO